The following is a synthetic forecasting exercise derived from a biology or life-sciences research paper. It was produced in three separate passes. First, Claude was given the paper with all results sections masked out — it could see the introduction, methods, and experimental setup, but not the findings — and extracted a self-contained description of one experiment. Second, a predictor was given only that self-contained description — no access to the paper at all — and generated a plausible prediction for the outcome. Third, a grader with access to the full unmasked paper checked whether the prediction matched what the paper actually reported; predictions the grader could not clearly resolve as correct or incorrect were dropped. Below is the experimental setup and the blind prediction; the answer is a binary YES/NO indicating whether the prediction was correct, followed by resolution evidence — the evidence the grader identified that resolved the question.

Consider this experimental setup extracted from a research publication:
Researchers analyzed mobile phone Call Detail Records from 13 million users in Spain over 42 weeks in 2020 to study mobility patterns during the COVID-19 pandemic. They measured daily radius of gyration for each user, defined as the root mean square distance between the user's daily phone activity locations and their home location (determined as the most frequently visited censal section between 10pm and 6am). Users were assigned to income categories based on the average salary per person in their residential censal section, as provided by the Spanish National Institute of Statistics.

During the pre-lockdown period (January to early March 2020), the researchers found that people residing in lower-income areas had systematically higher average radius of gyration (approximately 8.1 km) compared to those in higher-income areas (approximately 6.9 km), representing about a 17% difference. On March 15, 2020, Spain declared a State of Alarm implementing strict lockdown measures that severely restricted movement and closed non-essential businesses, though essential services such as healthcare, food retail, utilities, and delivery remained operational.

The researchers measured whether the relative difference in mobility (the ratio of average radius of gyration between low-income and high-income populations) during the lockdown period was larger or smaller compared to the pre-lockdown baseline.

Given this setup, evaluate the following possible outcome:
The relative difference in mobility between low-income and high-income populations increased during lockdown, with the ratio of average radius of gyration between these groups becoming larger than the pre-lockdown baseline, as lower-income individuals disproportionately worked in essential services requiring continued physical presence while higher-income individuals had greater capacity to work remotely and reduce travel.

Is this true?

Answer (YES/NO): YES